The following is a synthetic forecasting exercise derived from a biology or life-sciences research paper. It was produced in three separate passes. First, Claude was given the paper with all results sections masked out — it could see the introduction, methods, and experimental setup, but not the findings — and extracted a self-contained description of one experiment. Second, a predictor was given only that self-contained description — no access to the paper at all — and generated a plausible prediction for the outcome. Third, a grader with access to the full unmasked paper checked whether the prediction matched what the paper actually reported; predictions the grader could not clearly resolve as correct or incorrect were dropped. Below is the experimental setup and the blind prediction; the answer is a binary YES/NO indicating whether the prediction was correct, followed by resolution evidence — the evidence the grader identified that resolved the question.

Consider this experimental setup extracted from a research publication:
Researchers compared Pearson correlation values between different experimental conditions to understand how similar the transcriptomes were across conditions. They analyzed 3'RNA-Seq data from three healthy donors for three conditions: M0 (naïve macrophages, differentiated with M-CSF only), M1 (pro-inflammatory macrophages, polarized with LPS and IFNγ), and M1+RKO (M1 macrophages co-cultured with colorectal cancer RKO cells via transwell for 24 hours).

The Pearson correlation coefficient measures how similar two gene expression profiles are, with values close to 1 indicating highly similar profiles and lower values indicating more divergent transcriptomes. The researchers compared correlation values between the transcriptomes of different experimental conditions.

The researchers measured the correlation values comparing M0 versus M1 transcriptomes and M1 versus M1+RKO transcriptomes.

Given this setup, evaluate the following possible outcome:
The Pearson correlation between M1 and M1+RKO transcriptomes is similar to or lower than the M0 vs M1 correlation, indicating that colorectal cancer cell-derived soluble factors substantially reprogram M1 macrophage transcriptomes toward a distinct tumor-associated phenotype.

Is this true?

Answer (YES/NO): NO